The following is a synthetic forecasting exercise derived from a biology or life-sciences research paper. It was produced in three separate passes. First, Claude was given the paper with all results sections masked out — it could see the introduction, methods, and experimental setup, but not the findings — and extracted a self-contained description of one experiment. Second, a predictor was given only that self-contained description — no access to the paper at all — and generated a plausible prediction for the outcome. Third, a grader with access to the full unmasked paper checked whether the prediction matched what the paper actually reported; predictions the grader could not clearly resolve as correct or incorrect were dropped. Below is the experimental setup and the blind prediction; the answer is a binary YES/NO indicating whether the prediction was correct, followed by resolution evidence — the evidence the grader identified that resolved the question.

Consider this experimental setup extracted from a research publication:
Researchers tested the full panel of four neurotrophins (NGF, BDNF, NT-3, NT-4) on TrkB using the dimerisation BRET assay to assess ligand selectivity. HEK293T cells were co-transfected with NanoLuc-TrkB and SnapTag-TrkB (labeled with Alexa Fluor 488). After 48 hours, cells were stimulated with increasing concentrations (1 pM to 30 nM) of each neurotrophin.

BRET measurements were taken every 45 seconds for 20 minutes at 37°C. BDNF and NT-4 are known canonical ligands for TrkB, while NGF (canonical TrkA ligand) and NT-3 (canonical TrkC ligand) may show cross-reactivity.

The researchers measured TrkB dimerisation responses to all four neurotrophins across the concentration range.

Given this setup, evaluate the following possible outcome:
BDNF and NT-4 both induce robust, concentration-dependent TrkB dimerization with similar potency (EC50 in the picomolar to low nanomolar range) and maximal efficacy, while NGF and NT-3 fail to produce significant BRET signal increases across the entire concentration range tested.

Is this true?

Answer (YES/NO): NO